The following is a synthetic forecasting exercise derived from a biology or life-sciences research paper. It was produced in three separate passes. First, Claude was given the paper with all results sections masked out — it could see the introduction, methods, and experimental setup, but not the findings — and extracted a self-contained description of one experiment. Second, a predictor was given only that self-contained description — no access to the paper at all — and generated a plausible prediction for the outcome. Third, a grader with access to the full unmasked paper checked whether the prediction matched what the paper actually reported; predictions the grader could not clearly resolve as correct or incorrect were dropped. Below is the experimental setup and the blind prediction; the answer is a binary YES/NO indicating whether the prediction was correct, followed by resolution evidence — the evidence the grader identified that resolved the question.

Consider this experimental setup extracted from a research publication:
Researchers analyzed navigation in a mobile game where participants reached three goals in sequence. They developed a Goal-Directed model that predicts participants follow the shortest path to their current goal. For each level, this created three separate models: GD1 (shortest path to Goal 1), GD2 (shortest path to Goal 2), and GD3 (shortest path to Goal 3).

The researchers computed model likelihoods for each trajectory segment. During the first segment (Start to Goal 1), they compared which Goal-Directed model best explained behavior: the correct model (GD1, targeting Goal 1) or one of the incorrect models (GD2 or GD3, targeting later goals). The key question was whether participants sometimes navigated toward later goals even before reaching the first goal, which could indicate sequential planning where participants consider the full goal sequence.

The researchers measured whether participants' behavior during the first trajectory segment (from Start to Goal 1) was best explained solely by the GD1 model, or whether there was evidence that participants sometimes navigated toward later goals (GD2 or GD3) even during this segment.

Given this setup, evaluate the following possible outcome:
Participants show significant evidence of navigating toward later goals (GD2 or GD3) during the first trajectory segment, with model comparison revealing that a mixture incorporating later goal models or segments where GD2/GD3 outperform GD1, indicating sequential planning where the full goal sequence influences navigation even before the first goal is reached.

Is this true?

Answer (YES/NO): NO